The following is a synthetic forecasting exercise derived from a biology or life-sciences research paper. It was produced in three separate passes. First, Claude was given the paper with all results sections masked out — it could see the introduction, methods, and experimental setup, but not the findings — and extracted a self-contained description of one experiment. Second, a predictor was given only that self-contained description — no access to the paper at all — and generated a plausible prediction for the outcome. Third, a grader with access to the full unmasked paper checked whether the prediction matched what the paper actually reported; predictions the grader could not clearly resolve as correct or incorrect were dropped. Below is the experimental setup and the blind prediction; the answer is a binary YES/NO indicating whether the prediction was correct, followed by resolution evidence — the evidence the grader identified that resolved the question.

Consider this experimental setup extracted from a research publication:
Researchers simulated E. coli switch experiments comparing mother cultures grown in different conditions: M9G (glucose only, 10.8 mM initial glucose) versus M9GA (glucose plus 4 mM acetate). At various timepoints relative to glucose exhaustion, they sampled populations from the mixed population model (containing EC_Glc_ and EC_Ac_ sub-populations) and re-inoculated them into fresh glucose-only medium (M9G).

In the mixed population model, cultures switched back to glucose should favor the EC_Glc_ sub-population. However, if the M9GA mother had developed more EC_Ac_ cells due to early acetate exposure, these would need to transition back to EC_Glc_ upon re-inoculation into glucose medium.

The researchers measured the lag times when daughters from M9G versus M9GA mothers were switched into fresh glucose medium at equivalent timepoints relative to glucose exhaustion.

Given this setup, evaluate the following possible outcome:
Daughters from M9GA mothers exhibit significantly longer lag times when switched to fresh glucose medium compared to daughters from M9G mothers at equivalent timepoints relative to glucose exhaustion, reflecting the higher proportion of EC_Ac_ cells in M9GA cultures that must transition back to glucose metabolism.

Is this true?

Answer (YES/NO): YES